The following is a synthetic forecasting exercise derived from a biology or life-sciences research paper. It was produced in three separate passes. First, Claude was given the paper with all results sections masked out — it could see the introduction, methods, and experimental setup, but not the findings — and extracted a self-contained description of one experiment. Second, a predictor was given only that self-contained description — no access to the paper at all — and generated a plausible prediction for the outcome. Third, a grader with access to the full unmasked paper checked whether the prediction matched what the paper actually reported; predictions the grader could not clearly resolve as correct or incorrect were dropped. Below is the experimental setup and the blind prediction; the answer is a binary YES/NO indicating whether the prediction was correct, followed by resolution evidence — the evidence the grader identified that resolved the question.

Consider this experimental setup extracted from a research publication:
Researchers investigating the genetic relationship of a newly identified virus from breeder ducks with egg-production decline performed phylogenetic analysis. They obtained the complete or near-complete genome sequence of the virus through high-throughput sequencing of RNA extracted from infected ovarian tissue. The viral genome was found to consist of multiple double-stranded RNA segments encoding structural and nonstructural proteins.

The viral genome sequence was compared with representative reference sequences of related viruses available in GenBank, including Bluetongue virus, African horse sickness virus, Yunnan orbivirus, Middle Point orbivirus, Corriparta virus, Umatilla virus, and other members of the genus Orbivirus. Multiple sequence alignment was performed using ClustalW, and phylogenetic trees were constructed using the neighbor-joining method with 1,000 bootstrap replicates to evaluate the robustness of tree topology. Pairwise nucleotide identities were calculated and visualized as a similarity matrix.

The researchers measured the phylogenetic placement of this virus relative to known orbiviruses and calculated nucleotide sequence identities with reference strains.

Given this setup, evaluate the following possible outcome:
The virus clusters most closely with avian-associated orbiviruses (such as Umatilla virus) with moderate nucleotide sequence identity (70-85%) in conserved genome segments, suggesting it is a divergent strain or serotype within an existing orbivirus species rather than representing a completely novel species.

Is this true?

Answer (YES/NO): NO